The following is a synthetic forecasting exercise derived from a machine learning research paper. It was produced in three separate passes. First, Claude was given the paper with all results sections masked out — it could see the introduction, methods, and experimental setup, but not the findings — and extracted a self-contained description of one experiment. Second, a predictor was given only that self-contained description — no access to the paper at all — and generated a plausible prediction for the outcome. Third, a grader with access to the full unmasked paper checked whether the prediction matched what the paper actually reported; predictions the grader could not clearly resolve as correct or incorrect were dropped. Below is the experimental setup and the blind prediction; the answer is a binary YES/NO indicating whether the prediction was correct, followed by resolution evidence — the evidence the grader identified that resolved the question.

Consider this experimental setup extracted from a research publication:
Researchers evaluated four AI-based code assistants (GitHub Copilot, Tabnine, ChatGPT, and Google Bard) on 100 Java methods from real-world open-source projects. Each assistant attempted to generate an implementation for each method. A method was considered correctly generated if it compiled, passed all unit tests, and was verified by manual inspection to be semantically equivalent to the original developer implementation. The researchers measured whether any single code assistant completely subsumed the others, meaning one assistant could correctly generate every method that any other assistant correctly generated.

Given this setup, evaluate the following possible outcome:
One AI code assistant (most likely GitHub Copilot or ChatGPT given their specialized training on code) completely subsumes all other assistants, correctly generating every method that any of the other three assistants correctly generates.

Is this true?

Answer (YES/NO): NO